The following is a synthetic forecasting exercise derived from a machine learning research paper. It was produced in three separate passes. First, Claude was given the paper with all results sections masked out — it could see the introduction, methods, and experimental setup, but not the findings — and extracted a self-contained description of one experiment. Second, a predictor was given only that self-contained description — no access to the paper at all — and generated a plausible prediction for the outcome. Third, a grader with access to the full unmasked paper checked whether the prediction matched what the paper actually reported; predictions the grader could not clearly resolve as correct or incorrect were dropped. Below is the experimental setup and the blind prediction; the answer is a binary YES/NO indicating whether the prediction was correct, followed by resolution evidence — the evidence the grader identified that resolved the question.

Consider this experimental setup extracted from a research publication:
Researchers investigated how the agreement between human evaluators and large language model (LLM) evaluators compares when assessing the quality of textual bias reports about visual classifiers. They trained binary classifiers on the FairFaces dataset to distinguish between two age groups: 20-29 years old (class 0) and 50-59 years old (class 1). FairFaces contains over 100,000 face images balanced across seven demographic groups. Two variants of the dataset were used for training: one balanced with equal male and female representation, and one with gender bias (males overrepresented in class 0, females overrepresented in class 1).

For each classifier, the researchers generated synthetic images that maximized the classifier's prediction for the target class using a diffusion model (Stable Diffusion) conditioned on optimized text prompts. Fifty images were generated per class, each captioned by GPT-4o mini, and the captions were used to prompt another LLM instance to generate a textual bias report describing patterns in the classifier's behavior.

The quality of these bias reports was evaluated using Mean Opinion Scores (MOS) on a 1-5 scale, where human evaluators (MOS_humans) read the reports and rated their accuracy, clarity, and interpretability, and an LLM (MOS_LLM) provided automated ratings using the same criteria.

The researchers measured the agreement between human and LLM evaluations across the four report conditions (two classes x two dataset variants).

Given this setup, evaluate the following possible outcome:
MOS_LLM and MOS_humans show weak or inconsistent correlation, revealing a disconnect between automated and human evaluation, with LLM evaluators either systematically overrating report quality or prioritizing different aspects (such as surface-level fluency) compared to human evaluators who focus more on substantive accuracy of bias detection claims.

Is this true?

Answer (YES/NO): NO